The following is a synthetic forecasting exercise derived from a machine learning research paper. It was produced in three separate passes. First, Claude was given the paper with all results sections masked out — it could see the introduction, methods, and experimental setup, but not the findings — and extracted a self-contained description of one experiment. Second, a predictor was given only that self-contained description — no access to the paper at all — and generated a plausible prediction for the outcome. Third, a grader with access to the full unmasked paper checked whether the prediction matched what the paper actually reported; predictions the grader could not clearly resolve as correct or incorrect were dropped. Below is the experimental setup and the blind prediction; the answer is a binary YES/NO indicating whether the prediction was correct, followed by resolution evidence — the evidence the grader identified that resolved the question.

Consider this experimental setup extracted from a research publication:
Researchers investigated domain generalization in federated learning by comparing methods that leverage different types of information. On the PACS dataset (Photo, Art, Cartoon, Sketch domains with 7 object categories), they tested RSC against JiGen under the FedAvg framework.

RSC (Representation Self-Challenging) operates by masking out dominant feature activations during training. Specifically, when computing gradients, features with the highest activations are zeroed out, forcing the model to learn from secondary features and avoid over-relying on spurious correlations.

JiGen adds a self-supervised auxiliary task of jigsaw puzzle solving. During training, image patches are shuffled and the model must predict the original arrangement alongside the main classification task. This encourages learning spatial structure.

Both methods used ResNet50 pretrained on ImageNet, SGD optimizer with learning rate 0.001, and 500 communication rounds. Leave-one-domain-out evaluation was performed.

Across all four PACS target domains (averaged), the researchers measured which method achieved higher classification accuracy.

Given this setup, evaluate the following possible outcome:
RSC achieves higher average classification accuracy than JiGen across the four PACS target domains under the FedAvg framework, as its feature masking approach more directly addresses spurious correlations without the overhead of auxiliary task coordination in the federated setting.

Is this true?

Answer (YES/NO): YES